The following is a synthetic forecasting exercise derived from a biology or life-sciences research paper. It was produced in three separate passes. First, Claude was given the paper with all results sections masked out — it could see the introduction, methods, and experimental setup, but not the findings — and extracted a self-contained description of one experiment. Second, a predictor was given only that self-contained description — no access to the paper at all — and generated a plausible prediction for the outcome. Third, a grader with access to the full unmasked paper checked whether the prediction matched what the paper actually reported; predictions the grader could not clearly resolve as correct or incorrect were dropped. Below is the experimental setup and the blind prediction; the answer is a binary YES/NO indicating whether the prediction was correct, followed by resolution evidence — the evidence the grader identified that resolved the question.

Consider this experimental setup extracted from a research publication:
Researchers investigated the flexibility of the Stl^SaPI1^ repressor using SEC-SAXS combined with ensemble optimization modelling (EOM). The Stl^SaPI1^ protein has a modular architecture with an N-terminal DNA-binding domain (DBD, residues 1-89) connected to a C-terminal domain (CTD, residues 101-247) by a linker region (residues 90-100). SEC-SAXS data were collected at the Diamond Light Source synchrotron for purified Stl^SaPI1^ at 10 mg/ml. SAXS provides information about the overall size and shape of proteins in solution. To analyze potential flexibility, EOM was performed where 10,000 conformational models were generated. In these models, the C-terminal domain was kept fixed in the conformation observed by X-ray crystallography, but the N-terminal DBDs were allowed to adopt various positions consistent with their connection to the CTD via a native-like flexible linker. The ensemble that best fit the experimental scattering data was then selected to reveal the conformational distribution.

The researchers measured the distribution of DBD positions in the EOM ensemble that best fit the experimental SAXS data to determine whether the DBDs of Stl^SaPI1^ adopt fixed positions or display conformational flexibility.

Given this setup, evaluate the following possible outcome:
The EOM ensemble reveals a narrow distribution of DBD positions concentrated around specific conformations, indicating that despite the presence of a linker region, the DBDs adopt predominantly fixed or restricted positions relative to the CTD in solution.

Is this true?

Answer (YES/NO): NO